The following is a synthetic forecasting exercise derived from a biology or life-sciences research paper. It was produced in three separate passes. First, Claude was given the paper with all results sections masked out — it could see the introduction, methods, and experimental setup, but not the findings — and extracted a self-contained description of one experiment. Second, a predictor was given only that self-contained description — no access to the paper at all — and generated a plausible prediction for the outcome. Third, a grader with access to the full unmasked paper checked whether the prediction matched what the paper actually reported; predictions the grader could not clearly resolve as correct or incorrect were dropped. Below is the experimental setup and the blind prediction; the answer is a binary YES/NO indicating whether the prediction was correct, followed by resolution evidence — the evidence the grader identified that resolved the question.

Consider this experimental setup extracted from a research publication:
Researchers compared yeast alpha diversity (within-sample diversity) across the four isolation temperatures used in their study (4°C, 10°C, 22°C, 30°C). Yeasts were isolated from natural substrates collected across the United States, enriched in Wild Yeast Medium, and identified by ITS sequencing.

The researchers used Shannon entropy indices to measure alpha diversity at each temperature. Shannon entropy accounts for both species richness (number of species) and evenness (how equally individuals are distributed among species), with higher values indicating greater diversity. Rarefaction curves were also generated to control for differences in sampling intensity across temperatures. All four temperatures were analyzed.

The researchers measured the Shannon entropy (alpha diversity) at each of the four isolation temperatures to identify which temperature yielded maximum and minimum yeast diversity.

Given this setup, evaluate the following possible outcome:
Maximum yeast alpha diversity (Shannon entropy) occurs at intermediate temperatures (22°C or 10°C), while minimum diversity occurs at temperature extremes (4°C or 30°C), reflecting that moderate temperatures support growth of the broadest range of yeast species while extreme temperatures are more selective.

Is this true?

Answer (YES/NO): YES